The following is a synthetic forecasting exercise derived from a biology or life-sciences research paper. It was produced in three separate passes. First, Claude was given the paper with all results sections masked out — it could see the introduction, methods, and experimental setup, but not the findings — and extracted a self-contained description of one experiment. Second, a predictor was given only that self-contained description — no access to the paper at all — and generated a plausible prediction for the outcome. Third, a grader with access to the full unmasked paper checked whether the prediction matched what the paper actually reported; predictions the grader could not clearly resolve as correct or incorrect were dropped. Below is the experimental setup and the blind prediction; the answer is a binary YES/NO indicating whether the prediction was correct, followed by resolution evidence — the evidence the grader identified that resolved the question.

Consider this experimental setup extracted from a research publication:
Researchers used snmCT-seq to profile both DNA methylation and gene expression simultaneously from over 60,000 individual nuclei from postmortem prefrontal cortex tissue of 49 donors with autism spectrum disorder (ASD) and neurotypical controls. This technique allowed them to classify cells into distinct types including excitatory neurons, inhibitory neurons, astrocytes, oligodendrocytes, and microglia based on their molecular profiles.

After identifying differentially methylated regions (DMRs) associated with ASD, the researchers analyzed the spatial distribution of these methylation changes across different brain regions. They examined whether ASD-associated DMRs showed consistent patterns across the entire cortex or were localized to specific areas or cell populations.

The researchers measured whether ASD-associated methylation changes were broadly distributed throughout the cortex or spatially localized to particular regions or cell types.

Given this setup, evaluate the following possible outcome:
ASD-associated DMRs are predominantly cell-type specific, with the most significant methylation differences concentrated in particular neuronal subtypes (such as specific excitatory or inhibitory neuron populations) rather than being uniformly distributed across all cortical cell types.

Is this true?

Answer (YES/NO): YES